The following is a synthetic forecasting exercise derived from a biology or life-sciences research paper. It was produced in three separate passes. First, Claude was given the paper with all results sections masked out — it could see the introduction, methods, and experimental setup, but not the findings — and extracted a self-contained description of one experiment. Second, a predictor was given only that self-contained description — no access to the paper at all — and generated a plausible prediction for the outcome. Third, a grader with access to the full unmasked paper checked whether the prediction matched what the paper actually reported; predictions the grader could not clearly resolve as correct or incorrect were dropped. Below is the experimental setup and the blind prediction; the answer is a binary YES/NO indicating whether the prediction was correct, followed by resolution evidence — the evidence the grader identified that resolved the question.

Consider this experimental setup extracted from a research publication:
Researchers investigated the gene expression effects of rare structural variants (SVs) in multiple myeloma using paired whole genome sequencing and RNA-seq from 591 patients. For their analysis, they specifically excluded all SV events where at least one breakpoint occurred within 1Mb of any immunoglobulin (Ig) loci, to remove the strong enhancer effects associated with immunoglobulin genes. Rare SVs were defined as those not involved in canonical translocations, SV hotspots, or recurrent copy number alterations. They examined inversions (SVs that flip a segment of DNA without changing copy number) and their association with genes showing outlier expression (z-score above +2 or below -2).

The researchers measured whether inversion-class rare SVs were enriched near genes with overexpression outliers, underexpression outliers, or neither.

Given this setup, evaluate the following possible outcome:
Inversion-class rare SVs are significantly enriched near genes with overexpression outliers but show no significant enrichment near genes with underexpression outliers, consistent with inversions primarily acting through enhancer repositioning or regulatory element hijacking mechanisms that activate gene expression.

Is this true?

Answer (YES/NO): YES